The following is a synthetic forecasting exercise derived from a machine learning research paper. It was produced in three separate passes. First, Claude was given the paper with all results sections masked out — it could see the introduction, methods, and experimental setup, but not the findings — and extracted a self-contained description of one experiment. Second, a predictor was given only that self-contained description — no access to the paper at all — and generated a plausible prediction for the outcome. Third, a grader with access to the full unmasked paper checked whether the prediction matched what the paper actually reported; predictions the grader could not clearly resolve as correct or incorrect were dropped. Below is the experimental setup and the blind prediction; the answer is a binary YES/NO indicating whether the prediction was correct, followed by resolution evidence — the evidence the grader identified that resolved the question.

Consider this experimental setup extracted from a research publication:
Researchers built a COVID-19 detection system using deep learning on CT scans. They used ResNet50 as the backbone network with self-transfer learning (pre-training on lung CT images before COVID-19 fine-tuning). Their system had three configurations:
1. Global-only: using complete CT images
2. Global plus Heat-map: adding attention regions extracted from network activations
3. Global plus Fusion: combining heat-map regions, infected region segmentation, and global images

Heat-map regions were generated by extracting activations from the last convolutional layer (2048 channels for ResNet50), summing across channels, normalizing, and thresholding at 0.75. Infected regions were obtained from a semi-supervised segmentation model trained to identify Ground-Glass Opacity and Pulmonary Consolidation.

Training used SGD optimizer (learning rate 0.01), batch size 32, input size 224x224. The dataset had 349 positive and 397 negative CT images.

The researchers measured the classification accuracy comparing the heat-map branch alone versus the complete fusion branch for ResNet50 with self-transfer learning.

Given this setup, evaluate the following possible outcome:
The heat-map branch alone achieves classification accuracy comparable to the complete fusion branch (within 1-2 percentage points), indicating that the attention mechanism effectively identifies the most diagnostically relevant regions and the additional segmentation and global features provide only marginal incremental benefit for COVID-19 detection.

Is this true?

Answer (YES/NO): NO